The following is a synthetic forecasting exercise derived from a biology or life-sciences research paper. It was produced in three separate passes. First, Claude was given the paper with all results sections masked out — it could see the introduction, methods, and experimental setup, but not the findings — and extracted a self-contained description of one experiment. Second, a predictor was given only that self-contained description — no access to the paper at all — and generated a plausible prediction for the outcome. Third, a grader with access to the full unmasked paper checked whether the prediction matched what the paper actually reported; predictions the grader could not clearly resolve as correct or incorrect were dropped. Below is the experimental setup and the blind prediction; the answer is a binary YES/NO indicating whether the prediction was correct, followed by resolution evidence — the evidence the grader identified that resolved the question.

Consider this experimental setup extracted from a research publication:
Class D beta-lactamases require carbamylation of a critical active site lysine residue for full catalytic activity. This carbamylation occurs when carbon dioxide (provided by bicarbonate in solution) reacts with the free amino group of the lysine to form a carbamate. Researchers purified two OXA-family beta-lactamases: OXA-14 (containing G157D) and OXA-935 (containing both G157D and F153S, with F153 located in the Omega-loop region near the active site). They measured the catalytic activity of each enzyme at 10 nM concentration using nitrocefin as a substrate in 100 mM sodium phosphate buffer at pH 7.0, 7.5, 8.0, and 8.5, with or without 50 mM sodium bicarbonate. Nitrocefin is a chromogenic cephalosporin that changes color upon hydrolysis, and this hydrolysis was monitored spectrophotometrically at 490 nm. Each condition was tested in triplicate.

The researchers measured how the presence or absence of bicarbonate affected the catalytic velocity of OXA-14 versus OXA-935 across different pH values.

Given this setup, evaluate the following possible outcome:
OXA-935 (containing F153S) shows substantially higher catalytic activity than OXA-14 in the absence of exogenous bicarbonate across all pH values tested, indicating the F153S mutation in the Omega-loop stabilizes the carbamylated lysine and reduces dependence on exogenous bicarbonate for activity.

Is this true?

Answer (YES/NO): NO